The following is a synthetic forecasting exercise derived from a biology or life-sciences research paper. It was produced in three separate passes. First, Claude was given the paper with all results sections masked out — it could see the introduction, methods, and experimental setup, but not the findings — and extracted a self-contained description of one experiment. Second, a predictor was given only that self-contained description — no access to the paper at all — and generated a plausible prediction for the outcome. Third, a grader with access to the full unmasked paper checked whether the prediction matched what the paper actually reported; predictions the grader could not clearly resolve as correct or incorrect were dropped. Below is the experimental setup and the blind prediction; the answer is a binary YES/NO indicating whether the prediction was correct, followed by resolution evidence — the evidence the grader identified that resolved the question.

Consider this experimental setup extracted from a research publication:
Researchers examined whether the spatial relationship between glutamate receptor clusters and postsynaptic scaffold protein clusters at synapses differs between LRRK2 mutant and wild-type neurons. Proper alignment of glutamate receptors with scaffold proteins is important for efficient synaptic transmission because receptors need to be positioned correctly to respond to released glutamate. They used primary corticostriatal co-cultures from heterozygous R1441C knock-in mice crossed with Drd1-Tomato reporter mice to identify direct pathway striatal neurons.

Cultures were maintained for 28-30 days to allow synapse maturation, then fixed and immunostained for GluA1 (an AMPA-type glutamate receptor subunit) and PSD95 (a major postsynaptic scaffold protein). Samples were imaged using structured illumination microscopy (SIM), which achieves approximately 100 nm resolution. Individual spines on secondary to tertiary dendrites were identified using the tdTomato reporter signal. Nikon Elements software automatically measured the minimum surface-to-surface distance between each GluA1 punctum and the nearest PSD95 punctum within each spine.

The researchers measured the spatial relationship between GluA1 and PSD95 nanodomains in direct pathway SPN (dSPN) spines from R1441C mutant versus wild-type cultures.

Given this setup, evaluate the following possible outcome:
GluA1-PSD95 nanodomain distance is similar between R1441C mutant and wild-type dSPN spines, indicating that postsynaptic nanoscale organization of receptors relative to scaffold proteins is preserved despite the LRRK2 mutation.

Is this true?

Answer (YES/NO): NO